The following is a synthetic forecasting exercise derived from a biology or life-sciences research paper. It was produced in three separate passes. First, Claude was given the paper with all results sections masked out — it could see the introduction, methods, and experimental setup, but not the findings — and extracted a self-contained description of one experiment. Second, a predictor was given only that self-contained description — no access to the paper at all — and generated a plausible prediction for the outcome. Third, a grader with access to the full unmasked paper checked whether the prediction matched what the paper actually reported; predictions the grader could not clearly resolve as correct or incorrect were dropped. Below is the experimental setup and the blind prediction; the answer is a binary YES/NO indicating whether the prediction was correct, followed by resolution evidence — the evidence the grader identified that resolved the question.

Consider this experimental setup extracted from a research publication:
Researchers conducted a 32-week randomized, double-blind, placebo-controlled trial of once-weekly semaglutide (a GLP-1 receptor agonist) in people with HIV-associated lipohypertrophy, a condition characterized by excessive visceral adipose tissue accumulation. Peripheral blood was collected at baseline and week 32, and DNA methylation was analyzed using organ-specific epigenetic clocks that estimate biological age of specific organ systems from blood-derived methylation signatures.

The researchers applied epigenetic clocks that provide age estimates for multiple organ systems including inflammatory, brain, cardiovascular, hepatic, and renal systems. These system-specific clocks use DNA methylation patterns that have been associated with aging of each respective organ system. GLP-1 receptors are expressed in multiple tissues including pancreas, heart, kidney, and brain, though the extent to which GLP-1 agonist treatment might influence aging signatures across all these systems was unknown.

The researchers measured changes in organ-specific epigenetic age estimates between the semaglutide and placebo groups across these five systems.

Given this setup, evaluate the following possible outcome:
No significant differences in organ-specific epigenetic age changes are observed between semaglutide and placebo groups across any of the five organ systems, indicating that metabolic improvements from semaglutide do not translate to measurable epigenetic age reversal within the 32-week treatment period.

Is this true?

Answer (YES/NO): NO